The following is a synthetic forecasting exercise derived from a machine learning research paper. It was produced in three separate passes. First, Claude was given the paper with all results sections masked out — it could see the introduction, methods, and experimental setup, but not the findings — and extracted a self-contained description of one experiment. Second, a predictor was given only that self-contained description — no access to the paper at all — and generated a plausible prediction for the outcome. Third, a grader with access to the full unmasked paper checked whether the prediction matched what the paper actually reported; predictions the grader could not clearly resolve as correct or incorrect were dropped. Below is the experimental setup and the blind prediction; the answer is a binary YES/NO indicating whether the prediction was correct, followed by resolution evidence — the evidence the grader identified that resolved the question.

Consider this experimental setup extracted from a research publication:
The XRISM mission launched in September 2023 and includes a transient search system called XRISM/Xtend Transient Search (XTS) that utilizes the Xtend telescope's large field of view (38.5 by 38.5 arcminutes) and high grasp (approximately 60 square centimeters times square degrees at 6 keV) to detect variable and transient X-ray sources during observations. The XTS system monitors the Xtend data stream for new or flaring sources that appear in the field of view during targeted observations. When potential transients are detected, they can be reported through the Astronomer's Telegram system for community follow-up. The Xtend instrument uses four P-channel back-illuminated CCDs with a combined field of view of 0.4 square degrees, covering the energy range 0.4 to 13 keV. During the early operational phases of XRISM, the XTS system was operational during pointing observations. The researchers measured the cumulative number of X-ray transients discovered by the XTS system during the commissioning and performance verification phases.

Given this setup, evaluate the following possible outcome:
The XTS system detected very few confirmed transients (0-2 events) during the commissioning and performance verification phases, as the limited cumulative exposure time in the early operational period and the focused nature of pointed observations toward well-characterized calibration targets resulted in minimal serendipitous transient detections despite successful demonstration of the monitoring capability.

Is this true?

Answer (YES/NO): NO